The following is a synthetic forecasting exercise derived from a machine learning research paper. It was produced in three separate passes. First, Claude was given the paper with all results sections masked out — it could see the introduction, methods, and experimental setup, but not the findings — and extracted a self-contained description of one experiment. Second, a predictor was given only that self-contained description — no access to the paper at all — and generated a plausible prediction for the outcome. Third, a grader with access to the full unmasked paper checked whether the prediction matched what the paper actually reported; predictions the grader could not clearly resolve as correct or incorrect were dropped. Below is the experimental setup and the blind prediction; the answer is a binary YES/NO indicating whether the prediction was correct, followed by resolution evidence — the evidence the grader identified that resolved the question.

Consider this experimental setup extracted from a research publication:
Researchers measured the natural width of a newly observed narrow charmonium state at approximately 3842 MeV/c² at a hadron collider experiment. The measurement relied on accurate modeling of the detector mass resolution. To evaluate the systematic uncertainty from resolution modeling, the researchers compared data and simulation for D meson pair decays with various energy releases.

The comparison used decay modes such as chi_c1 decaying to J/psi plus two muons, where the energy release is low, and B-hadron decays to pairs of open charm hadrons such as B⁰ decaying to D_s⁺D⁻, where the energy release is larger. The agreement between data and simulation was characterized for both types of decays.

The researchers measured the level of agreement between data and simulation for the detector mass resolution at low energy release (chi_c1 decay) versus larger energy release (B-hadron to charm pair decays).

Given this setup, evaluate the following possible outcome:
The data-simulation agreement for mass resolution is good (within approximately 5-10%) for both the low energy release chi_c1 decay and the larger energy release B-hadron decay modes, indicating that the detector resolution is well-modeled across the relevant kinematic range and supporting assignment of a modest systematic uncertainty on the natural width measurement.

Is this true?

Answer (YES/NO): YES